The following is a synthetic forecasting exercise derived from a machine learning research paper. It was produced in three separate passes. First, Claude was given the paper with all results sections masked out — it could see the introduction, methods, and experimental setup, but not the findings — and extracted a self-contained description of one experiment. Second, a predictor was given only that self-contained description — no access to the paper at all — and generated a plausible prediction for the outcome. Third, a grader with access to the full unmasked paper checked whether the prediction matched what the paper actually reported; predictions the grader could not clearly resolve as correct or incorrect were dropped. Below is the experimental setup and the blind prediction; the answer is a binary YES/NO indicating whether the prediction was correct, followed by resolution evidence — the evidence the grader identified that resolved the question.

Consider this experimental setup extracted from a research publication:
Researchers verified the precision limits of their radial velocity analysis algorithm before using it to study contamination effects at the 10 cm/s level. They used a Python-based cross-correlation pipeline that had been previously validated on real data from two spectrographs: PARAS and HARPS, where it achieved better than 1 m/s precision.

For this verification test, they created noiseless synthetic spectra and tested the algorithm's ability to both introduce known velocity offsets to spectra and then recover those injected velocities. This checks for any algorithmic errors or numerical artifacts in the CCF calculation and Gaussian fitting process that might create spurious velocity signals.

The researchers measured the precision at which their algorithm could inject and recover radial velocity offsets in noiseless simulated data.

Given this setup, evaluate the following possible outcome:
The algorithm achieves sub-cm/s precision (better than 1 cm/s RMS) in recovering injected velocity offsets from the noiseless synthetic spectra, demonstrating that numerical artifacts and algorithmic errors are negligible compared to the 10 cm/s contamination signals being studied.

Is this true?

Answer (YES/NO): YES